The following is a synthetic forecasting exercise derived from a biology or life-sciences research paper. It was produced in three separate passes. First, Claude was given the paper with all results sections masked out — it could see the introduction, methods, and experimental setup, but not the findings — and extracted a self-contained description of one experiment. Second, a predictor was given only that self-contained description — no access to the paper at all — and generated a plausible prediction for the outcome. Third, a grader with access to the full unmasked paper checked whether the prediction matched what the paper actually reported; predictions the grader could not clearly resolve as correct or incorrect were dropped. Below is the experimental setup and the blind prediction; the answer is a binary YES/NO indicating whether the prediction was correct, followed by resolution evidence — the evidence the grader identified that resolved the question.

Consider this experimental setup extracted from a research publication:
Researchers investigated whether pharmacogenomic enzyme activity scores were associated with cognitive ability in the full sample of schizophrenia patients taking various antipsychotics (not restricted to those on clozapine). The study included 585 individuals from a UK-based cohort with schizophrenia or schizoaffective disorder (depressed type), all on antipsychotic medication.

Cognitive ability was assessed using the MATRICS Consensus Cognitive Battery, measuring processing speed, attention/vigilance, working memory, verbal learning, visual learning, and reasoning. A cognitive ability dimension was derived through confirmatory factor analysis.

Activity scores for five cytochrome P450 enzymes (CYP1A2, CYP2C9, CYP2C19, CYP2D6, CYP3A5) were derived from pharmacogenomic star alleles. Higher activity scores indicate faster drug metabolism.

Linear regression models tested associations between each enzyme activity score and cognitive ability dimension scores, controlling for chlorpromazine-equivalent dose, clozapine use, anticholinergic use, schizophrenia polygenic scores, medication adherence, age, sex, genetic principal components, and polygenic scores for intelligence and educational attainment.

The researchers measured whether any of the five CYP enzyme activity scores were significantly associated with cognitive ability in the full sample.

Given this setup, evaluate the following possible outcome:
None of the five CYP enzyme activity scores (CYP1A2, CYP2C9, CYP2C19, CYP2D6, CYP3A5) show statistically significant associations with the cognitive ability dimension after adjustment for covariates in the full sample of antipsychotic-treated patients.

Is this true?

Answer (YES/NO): YES